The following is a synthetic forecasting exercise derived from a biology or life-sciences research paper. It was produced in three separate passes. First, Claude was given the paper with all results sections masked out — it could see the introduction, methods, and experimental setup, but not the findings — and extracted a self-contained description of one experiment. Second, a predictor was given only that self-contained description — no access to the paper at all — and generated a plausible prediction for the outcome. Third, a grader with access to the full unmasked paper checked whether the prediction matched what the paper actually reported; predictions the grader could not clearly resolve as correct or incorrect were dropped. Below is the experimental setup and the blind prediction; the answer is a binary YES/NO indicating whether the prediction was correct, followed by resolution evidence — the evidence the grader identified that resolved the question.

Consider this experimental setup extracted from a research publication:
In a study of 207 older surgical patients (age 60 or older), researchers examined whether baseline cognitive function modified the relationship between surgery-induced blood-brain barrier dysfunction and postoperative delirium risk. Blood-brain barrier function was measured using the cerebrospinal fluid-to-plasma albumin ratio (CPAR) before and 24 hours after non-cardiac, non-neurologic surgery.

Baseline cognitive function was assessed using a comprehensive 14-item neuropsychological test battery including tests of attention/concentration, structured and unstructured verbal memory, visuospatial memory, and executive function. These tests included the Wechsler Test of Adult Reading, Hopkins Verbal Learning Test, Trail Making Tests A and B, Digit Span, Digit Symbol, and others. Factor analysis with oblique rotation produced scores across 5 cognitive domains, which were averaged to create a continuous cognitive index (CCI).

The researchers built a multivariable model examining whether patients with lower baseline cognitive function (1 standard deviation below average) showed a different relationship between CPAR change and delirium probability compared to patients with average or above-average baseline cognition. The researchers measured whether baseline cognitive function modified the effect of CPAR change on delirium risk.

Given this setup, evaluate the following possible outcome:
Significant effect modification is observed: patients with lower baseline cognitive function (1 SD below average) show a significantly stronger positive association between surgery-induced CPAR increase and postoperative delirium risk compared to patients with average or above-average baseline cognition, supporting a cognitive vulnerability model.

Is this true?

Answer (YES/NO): NO